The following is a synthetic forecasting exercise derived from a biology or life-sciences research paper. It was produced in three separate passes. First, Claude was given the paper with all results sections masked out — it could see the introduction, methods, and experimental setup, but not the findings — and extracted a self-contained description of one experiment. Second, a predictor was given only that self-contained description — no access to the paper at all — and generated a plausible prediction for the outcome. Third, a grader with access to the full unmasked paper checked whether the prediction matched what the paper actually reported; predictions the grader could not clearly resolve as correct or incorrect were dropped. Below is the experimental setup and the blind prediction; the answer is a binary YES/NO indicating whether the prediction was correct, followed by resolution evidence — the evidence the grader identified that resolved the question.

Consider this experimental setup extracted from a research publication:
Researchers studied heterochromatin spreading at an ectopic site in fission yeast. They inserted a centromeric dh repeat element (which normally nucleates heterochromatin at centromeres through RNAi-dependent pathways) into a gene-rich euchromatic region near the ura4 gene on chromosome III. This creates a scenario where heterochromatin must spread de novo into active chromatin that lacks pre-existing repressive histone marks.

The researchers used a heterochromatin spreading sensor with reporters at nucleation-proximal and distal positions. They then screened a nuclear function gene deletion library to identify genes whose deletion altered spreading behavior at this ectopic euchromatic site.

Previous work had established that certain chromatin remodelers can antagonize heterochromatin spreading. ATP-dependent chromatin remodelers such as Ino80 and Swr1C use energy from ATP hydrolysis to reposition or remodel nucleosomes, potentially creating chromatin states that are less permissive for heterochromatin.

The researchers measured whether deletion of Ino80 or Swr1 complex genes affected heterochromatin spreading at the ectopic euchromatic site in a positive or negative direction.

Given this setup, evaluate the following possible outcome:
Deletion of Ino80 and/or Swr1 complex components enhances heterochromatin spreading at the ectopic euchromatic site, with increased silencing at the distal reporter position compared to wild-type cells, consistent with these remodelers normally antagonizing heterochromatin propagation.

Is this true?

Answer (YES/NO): YES